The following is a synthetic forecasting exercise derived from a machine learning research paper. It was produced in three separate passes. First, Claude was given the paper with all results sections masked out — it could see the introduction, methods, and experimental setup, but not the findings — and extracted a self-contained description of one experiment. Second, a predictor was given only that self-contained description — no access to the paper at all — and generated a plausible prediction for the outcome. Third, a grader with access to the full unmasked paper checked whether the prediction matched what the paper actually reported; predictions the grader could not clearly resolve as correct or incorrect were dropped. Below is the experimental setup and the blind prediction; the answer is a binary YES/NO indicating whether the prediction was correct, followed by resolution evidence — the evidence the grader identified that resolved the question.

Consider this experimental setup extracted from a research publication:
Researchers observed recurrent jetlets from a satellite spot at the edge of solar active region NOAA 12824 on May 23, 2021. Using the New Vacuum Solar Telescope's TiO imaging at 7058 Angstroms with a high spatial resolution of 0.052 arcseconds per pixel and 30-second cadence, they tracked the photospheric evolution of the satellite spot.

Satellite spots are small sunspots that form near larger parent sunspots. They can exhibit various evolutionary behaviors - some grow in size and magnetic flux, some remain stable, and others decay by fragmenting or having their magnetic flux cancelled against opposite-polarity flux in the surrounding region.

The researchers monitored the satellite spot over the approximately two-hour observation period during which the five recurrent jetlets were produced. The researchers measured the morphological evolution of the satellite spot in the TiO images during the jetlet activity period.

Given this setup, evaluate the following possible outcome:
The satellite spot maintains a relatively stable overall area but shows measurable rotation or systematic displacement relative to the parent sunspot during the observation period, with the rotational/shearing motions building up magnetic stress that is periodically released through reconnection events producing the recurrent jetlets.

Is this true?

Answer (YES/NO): NO